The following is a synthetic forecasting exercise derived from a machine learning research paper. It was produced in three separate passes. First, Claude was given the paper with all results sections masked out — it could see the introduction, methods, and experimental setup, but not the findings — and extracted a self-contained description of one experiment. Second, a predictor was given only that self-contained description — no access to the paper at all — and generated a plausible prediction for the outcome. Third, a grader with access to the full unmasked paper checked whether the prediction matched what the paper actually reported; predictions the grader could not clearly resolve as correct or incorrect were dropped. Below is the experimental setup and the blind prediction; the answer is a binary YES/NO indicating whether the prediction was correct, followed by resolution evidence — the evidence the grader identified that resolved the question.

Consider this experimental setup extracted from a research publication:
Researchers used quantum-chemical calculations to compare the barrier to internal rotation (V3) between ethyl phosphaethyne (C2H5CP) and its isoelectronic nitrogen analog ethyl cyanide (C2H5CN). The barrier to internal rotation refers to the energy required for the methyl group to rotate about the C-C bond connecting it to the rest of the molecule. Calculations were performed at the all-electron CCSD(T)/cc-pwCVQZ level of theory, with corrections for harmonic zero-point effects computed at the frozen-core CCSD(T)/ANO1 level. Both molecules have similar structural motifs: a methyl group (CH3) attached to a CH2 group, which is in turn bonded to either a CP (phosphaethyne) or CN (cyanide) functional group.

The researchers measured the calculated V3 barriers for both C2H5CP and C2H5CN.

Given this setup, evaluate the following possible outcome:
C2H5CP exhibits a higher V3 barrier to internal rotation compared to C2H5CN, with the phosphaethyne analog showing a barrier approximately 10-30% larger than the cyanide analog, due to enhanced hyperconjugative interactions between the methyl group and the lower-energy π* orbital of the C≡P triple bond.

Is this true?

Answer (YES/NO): NO